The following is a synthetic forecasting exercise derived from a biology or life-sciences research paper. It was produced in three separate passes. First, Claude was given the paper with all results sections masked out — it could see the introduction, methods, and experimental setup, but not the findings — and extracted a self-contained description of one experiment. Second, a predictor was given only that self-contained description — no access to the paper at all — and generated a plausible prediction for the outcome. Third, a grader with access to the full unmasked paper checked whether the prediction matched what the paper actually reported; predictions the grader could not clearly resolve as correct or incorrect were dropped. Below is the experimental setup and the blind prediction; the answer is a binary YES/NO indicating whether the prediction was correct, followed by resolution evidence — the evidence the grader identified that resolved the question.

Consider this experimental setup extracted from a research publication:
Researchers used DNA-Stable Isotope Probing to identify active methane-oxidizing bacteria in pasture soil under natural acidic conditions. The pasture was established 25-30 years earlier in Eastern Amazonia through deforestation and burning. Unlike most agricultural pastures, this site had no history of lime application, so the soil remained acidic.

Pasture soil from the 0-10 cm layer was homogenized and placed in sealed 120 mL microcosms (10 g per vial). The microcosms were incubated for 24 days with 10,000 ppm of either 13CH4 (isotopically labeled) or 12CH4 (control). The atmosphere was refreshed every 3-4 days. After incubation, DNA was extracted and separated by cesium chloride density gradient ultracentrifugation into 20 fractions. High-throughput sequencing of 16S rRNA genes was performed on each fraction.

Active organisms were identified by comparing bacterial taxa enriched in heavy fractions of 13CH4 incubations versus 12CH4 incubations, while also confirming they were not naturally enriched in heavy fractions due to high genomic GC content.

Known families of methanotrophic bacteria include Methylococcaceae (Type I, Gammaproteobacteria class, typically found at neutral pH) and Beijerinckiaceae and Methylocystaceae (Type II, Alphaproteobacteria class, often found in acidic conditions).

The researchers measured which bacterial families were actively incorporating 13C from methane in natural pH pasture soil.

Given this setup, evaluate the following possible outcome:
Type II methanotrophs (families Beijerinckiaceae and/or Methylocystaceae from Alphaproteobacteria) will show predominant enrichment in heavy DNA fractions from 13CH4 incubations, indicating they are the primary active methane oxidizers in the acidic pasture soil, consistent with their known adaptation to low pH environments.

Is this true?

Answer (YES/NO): NO